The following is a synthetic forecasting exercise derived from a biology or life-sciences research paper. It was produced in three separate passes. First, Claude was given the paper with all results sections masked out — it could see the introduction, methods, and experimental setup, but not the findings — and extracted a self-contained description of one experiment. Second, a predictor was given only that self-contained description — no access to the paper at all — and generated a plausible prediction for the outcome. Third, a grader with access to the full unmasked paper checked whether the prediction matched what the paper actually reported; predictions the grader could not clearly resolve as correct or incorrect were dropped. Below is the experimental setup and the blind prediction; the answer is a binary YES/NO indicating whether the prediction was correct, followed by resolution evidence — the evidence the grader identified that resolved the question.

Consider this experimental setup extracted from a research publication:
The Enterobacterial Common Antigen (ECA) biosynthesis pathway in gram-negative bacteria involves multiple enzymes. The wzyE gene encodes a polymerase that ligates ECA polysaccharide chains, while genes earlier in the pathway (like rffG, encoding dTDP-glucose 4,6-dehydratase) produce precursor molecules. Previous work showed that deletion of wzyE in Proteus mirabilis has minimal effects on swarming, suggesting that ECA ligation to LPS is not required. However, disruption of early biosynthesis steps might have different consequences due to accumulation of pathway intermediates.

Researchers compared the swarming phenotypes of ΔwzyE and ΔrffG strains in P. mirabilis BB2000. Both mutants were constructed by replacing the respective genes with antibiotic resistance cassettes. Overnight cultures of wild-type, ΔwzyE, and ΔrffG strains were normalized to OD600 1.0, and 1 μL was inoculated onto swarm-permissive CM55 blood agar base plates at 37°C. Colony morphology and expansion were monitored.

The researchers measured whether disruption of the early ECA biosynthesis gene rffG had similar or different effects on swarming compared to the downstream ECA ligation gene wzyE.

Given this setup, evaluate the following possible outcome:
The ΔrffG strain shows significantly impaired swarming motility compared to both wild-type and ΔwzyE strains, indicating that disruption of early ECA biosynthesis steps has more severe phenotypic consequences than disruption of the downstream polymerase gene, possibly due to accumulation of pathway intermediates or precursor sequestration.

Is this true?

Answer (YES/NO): YES